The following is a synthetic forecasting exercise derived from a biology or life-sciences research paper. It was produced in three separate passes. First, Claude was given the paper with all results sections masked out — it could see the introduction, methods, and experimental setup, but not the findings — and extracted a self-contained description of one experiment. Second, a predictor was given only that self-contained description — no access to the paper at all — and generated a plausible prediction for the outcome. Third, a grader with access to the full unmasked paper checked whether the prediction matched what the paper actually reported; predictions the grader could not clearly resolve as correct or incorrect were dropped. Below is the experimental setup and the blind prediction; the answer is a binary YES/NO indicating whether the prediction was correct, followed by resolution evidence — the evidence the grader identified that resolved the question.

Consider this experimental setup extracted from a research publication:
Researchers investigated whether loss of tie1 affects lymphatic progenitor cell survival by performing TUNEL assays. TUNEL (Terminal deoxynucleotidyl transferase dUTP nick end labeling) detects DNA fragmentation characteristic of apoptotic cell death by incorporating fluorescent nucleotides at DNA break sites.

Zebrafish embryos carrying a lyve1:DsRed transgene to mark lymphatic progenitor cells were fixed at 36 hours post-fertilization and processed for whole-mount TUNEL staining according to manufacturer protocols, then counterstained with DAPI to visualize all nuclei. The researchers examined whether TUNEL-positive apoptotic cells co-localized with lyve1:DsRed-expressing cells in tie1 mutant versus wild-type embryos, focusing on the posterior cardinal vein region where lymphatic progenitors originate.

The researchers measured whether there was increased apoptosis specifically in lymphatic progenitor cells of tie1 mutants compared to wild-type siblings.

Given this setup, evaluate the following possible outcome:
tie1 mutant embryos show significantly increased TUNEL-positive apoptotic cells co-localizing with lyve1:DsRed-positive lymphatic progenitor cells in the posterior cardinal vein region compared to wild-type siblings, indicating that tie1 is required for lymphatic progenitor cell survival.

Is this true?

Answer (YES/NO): NO